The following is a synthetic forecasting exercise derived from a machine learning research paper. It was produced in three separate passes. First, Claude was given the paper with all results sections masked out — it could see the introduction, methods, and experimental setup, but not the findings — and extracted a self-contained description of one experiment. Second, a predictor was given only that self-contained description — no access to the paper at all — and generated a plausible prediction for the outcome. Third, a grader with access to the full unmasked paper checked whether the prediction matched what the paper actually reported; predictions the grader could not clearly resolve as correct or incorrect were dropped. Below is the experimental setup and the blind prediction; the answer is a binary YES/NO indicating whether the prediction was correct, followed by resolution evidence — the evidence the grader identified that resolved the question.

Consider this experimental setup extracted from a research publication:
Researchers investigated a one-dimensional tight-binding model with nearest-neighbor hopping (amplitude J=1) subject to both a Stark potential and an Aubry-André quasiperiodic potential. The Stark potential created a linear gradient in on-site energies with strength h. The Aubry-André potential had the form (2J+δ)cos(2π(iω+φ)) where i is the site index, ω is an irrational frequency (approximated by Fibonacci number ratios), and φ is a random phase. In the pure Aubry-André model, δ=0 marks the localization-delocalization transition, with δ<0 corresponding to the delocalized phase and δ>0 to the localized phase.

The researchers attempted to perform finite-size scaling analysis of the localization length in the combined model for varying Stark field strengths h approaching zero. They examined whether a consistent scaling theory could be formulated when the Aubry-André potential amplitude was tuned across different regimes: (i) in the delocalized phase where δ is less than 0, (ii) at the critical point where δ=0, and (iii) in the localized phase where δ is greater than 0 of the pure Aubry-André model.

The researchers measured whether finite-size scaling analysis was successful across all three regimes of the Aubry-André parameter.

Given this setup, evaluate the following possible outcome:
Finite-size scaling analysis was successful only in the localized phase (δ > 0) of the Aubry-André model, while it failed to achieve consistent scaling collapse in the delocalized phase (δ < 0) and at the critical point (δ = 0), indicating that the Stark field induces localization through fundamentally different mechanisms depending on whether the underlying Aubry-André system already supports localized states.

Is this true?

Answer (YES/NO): NO